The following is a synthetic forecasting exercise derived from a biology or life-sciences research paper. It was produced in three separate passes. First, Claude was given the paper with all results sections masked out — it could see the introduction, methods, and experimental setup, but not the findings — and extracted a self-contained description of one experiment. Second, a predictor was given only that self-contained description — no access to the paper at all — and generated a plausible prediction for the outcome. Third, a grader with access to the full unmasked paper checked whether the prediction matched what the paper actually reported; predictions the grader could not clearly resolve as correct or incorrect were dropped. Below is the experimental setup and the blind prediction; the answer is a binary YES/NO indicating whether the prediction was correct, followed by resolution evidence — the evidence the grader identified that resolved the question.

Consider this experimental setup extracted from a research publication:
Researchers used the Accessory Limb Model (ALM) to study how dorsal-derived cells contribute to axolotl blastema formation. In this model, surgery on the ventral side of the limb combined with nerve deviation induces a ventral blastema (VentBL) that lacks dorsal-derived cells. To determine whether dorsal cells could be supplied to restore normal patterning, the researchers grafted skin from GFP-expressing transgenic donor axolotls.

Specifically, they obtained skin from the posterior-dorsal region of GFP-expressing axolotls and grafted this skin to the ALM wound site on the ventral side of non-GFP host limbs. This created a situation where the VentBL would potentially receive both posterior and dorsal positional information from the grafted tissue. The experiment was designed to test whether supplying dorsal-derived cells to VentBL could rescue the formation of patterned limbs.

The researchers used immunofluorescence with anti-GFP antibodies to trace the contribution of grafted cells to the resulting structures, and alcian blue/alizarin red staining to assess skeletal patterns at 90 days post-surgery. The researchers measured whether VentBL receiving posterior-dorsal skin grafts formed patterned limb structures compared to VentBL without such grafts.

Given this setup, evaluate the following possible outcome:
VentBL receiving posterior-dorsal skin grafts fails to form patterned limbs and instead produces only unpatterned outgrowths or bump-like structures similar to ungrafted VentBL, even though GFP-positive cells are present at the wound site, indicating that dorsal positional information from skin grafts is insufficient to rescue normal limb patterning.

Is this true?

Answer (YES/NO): NO